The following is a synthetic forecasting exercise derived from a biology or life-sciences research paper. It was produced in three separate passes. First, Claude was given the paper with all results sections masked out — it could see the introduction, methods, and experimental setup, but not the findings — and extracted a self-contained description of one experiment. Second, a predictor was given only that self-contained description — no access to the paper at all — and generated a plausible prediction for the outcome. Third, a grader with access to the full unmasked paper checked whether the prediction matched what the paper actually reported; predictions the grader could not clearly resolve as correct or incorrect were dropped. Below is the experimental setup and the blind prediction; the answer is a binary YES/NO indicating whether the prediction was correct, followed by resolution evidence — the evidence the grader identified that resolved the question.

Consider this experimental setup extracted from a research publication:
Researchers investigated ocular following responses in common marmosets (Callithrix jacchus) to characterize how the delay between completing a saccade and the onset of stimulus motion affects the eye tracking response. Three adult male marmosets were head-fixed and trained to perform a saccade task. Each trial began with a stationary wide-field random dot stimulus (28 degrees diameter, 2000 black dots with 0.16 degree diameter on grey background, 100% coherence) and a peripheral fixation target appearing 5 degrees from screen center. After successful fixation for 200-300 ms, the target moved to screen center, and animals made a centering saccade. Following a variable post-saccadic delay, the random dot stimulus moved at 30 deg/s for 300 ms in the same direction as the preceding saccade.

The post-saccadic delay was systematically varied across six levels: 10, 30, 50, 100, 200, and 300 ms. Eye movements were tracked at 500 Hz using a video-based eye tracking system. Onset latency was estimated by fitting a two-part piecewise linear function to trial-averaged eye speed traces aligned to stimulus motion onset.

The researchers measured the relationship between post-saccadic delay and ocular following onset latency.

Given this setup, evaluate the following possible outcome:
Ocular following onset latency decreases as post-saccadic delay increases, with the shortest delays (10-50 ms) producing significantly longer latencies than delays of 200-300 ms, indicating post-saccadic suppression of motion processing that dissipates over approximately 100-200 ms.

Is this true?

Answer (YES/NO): NO